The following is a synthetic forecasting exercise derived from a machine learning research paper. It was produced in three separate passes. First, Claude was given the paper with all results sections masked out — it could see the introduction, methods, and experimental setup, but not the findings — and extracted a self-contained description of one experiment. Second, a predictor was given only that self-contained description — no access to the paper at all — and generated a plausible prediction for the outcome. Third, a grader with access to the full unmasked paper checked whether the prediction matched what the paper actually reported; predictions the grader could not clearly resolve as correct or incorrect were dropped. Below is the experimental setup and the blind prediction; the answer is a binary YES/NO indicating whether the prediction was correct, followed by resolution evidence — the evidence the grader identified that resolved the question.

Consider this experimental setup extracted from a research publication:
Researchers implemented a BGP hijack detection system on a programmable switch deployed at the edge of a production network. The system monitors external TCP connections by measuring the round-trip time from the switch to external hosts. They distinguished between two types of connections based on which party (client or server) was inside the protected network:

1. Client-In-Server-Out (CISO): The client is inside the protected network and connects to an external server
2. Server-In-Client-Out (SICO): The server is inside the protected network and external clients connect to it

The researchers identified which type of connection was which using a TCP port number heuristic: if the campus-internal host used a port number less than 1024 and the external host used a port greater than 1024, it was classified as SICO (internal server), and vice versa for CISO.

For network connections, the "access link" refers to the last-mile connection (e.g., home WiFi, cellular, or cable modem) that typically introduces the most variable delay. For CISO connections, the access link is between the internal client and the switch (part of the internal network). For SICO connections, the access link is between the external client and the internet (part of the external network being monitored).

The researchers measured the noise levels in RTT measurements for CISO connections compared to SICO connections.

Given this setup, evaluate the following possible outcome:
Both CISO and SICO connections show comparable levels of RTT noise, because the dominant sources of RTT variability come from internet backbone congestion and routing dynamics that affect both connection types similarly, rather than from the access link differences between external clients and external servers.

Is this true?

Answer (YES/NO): NO